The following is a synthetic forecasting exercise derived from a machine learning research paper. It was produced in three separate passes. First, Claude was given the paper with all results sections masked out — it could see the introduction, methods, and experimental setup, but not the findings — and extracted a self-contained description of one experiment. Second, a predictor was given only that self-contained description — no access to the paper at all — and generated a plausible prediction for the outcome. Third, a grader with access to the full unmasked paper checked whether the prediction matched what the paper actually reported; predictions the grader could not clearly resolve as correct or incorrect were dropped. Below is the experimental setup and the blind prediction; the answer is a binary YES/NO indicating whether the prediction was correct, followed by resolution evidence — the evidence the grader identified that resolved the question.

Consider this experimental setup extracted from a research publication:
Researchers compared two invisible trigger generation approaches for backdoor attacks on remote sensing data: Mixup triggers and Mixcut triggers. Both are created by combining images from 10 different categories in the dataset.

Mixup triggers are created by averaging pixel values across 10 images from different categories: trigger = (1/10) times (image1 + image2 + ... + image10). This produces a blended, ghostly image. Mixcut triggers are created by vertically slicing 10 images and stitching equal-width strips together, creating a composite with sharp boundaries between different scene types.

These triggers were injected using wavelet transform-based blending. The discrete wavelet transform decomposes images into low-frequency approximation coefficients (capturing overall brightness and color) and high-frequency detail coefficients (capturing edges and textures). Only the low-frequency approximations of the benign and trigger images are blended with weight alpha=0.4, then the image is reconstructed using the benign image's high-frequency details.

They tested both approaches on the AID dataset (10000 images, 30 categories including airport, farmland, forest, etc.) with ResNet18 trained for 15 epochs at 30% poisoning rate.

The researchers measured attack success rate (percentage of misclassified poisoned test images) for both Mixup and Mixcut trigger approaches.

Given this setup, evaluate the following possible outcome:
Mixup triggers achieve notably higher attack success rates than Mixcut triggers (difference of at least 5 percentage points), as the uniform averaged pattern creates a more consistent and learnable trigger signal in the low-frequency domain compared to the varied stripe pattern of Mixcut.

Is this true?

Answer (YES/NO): NO